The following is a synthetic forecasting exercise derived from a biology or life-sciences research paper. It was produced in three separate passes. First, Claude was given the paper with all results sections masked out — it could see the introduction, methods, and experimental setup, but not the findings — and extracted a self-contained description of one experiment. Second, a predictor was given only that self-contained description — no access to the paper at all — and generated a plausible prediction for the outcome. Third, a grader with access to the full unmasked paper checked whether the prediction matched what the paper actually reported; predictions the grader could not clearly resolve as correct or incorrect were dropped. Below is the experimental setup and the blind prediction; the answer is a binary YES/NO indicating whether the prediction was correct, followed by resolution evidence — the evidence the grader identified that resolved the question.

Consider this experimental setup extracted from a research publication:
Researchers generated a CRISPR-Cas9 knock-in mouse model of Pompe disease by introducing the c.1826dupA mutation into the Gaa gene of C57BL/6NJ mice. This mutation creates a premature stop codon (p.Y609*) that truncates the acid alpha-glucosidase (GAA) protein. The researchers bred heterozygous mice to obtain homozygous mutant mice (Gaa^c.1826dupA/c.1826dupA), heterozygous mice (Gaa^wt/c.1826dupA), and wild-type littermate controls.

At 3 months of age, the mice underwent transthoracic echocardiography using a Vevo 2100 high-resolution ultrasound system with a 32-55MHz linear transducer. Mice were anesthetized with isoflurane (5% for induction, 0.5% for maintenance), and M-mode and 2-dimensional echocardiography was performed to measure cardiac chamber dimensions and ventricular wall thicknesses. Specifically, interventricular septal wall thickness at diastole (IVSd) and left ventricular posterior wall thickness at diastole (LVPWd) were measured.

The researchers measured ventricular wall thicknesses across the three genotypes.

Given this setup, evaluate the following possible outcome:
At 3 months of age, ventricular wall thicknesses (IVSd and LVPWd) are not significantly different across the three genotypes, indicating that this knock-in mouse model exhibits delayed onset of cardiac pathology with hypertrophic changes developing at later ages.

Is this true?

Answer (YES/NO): NO